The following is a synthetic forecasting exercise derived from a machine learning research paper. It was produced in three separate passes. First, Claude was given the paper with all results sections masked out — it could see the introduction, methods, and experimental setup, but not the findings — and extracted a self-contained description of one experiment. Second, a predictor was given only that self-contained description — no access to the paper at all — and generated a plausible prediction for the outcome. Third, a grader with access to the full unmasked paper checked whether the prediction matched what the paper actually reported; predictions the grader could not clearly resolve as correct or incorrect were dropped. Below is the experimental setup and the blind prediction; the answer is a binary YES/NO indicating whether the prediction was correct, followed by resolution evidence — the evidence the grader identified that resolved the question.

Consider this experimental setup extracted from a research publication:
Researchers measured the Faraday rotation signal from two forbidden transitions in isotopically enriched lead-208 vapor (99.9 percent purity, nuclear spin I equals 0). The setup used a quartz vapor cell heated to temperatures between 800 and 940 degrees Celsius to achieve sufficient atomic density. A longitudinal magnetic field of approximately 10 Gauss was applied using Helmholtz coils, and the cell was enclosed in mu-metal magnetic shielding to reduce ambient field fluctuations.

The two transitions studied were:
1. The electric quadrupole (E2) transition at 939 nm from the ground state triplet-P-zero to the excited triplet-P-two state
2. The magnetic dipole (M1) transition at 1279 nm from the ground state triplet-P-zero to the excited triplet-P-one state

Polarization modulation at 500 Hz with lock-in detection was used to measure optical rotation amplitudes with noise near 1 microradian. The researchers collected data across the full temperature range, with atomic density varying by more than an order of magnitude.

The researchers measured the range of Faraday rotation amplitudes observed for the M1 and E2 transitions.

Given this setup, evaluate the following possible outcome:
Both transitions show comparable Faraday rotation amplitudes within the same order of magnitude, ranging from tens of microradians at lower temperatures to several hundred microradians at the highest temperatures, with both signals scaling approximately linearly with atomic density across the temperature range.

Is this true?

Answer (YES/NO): NO